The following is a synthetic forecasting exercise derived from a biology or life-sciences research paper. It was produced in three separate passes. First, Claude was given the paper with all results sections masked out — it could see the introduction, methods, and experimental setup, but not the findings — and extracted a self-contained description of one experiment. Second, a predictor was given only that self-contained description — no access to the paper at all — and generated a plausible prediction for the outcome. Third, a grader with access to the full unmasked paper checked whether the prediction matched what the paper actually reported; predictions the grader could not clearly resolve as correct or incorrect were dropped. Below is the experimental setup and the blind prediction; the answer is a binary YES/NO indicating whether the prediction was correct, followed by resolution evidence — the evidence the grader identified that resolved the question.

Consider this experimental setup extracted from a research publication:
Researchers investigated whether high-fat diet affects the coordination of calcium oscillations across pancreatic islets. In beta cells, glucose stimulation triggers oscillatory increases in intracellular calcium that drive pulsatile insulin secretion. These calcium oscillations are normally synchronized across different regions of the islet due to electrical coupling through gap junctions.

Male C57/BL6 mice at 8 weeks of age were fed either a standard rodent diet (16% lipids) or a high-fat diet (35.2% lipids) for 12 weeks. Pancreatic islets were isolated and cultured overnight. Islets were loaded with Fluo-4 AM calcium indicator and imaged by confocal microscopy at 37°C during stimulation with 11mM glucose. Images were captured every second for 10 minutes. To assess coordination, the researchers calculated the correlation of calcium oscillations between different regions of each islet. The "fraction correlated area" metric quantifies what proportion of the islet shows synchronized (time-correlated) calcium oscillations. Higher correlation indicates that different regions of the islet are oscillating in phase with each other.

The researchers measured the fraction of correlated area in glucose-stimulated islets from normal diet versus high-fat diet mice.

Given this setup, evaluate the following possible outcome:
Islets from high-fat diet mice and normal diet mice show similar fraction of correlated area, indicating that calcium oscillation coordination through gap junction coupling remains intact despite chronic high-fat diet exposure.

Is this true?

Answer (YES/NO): NO